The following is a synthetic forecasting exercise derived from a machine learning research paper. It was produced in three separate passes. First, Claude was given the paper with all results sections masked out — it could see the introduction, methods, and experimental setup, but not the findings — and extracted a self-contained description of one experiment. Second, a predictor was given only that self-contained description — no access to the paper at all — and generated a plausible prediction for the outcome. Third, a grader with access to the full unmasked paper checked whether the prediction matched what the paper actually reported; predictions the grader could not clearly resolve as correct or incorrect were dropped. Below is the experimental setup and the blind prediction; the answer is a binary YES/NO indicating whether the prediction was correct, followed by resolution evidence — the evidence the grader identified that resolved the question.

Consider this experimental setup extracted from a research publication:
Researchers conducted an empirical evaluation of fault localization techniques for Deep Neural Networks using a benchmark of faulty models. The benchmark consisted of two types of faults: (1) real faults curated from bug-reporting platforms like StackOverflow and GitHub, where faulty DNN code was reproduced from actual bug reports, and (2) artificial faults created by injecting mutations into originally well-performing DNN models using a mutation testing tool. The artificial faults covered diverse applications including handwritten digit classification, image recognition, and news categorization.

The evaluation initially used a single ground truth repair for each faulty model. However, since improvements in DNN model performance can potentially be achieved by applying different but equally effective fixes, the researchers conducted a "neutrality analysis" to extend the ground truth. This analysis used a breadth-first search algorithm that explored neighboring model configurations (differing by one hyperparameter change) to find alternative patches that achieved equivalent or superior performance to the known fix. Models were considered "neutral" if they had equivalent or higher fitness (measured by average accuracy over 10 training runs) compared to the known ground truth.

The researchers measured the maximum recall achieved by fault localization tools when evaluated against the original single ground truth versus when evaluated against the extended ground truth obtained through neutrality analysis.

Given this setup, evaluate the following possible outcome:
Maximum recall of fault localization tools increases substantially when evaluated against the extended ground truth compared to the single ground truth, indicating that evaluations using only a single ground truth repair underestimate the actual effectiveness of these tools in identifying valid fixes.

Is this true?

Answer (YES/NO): YES